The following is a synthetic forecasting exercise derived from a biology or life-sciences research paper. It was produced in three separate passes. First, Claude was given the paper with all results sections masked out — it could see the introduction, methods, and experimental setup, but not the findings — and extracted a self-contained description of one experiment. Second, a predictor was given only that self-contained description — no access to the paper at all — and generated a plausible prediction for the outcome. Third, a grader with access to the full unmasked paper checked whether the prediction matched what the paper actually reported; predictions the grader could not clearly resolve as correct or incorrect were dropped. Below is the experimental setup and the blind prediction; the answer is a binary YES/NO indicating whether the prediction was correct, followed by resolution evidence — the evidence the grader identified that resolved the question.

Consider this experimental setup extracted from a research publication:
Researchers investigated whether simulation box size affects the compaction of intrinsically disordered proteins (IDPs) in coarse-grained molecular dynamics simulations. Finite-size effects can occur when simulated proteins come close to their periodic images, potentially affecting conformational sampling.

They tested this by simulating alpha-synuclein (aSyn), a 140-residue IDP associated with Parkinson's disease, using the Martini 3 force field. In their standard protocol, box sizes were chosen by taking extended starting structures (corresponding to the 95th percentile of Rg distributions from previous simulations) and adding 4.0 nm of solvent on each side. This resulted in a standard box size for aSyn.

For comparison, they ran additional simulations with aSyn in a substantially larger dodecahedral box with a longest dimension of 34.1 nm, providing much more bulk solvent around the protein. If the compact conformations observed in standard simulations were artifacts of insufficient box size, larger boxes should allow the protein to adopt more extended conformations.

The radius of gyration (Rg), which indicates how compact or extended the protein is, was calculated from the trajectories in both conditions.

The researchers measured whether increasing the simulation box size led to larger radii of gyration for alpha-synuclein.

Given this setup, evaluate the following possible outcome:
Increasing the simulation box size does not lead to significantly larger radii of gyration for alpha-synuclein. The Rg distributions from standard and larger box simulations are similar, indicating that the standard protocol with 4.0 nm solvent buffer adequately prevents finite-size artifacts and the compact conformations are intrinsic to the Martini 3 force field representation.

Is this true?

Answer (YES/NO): YES